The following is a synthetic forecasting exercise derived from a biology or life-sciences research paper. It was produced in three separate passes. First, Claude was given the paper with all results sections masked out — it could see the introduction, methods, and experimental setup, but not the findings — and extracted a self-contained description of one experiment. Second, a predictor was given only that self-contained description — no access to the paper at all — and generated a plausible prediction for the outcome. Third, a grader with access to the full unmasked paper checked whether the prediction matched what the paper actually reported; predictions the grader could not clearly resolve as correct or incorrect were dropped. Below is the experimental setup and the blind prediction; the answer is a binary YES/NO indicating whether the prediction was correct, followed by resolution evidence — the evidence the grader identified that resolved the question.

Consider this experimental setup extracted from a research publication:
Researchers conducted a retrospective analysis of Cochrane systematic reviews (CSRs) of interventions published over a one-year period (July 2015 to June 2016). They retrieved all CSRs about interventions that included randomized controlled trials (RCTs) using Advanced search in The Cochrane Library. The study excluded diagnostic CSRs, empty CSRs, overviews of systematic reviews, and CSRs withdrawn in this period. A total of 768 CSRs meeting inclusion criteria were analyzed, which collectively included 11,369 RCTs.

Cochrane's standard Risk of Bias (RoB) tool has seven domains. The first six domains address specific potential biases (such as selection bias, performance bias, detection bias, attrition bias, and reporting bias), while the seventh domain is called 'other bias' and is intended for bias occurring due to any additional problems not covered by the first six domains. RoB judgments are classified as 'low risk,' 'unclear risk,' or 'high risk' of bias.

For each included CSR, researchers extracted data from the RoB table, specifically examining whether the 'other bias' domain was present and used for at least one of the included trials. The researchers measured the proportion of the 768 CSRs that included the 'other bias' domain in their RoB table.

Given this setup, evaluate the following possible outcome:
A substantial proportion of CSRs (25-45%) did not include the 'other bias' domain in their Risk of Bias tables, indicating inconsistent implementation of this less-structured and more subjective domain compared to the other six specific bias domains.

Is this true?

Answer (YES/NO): NO